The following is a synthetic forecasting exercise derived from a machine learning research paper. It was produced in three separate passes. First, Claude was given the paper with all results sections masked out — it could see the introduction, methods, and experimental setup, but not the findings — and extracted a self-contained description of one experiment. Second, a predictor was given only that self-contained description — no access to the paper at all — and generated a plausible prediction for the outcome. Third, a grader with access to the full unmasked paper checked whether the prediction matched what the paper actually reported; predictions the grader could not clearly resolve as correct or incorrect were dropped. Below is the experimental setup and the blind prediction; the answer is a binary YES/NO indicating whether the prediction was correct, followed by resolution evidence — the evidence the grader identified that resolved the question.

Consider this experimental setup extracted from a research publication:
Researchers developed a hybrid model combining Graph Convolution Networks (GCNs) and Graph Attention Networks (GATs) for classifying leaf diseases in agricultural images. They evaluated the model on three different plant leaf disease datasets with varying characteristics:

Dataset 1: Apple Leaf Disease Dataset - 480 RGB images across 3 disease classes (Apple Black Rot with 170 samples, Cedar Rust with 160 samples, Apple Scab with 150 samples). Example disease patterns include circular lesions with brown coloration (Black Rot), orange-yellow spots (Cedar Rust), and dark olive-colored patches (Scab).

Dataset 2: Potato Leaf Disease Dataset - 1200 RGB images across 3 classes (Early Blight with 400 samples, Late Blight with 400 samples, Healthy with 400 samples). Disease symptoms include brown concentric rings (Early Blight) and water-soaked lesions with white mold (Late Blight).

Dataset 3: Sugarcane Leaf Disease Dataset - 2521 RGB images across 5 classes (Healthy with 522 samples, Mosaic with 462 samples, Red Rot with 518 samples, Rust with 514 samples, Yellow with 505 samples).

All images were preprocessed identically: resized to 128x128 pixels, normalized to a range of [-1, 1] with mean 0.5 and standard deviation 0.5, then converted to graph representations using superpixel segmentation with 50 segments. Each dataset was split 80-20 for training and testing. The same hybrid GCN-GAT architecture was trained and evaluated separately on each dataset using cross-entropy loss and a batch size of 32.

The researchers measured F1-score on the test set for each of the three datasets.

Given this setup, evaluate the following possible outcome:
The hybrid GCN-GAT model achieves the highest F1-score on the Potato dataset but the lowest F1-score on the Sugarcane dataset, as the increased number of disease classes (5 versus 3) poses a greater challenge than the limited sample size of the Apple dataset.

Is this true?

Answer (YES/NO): NO